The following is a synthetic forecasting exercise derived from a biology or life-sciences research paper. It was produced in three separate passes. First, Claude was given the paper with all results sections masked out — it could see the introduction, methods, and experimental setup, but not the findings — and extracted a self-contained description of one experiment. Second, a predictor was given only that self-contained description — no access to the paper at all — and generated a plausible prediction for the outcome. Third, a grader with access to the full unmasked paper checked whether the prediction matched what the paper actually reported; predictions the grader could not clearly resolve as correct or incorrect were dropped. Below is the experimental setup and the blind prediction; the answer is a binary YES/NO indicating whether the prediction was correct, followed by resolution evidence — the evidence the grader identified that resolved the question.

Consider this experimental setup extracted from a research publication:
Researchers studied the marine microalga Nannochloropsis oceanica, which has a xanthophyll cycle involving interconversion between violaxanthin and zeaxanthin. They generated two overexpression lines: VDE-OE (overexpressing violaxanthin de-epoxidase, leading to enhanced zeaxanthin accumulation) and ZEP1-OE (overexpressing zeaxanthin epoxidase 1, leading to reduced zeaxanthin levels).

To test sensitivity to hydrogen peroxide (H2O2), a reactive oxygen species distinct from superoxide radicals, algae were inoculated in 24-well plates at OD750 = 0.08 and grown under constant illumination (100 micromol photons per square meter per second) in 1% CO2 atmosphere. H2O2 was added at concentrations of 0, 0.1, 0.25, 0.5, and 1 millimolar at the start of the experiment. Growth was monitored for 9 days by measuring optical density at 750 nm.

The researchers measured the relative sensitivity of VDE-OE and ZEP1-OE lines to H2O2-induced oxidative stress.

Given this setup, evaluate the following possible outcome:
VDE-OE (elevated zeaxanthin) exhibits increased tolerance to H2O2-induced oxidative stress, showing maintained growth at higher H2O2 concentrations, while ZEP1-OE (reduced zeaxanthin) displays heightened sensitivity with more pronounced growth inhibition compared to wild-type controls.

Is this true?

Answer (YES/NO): NO